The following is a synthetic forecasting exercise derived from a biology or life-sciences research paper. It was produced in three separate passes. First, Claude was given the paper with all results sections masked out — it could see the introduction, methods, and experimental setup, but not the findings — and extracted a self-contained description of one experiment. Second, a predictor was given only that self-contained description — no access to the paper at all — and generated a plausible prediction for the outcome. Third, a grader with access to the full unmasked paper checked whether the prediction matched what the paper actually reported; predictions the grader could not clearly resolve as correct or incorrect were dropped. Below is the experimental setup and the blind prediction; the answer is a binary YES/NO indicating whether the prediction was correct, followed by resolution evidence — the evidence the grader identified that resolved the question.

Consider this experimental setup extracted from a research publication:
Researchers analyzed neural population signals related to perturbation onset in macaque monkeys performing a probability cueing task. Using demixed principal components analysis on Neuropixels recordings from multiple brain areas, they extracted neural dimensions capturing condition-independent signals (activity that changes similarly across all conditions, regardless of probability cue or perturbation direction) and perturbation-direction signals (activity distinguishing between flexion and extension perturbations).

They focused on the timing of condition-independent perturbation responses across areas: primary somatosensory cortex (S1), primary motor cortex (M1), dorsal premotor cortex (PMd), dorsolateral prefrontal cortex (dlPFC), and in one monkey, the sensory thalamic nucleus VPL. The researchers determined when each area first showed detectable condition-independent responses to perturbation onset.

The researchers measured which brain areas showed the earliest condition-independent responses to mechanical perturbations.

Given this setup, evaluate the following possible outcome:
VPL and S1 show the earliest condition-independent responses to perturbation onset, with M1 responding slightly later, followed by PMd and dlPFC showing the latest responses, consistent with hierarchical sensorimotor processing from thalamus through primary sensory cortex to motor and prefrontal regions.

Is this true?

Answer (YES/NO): YES